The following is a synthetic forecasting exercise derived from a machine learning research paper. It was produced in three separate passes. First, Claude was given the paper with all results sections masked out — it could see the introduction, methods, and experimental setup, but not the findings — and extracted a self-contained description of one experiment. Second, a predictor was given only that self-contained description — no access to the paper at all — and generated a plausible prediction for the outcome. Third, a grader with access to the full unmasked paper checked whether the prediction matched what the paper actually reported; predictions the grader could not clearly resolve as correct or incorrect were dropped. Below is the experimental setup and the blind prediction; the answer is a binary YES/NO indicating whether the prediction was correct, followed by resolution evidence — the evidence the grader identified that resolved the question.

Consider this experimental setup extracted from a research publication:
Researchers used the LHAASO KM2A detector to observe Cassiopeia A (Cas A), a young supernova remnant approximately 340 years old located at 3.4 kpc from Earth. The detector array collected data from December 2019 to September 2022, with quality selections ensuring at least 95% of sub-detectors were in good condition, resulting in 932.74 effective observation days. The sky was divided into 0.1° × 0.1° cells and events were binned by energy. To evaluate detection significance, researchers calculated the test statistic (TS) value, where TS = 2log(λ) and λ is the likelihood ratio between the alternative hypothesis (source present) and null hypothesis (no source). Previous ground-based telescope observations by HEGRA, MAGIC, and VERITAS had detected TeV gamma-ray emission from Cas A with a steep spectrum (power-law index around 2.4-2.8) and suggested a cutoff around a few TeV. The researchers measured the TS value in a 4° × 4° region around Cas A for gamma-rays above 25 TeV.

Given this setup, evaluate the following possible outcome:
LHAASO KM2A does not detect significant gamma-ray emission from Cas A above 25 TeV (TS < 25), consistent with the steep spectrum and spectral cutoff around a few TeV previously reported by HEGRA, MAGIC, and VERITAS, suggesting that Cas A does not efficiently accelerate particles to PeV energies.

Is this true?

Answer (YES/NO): YES